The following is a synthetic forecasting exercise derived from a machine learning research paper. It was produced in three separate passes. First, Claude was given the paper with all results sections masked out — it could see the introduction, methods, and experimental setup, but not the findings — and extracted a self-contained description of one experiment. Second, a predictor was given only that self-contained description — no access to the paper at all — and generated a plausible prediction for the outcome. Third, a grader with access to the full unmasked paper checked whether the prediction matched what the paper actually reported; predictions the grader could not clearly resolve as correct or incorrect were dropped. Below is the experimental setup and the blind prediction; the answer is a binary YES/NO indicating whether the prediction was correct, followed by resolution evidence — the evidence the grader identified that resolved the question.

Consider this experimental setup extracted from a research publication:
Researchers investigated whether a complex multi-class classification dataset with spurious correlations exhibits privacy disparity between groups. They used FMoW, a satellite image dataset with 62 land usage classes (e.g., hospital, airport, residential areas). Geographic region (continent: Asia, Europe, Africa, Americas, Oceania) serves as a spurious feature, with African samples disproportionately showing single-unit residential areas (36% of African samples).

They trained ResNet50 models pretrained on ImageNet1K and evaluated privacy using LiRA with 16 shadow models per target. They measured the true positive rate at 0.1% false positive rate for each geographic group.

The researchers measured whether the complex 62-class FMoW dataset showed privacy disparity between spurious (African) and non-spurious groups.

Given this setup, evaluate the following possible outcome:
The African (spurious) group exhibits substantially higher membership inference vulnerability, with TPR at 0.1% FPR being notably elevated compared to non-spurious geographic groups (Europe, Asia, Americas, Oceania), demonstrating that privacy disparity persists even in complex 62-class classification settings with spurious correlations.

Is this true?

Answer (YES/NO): NO